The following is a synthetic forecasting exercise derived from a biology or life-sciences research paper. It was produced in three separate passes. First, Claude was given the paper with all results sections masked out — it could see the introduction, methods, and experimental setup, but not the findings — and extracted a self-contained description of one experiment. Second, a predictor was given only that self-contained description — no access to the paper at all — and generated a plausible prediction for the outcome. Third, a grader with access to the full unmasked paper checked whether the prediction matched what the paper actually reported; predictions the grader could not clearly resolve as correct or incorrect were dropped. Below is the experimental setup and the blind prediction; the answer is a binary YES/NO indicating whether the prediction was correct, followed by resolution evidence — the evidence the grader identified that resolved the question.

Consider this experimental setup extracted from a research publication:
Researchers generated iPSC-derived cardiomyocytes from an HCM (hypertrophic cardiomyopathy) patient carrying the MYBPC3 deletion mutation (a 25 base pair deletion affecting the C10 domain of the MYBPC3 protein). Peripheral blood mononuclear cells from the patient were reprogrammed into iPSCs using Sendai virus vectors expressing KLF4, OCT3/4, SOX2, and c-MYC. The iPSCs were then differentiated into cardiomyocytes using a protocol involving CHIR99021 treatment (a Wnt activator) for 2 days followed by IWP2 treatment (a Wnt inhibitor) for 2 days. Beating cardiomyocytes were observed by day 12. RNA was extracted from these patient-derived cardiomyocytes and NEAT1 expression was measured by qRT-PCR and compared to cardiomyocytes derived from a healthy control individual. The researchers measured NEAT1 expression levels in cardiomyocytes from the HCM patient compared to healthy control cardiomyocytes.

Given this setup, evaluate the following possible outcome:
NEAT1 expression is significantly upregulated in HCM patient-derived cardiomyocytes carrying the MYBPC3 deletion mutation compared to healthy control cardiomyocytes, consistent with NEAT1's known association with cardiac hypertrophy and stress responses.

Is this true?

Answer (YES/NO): YES